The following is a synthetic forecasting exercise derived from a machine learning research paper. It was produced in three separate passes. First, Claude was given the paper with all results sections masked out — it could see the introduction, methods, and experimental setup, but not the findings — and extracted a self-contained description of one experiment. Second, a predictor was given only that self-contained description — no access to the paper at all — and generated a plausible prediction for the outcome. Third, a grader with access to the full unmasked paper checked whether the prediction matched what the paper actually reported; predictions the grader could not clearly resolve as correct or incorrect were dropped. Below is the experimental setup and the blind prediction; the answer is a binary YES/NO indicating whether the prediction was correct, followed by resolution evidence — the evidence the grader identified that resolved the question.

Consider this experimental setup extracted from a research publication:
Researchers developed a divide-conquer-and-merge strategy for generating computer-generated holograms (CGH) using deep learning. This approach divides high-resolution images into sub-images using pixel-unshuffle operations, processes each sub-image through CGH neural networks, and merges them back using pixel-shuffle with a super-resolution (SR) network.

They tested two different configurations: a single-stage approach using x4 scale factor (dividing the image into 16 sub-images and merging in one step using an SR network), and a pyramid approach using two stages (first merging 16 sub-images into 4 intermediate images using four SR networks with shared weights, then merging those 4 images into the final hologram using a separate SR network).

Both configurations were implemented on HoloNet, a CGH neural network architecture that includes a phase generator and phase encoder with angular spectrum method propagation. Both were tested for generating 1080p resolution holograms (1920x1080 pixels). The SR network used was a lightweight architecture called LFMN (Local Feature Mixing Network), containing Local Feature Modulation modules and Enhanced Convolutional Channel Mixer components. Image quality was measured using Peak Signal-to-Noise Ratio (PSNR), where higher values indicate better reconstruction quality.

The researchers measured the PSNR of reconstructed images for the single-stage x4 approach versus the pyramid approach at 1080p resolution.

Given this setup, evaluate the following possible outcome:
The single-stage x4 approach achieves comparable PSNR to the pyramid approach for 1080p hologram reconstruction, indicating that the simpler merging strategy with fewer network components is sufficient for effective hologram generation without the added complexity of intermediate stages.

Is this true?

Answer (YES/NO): NO